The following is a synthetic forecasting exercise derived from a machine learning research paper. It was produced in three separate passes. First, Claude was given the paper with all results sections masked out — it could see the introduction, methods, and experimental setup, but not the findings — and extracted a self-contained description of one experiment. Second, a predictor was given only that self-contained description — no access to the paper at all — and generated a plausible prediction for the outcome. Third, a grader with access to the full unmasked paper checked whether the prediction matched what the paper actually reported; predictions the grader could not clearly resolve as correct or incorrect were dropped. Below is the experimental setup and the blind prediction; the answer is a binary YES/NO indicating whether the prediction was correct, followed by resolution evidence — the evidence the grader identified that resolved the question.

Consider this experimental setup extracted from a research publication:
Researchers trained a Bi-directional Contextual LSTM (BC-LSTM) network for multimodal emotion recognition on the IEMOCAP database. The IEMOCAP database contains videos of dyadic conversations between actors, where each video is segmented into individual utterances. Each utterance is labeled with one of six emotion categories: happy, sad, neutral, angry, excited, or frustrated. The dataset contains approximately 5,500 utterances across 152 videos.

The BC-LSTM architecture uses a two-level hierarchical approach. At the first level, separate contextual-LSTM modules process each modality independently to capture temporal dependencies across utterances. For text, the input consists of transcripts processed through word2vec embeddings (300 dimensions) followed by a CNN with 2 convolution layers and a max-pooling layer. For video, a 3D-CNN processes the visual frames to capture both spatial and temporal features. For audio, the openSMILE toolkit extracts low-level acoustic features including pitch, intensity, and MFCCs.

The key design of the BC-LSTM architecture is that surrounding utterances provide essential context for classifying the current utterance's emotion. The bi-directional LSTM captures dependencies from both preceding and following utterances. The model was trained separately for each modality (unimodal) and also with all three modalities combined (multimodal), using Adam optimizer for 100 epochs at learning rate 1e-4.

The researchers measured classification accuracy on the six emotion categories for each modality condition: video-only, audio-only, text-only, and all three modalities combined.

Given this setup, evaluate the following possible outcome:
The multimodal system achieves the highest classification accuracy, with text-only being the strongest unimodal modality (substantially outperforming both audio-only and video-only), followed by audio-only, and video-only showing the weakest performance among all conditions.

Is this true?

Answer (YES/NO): YES